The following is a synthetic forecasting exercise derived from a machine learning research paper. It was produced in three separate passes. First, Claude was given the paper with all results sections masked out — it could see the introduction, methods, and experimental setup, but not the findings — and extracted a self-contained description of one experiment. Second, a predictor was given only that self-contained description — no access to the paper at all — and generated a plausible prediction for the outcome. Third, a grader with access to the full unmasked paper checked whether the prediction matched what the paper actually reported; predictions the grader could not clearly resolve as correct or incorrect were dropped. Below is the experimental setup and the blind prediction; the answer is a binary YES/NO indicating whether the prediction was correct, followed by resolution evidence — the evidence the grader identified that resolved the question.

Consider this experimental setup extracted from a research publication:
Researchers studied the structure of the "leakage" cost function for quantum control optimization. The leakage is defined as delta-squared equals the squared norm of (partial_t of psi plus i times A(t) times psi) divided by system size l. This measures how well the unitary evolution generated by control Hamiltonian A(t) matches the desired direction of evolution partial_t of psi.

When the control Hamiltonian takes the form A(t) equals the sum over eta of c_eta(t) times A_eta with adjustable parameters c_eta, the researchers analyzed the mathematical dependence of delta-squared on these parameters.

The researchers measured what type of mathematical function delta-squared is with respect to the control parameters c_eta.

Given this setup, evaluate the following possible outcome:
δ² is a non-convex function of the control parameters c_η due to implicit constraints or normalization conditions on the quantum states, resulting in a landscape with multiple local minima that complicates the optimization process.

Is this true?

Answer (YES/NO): NO